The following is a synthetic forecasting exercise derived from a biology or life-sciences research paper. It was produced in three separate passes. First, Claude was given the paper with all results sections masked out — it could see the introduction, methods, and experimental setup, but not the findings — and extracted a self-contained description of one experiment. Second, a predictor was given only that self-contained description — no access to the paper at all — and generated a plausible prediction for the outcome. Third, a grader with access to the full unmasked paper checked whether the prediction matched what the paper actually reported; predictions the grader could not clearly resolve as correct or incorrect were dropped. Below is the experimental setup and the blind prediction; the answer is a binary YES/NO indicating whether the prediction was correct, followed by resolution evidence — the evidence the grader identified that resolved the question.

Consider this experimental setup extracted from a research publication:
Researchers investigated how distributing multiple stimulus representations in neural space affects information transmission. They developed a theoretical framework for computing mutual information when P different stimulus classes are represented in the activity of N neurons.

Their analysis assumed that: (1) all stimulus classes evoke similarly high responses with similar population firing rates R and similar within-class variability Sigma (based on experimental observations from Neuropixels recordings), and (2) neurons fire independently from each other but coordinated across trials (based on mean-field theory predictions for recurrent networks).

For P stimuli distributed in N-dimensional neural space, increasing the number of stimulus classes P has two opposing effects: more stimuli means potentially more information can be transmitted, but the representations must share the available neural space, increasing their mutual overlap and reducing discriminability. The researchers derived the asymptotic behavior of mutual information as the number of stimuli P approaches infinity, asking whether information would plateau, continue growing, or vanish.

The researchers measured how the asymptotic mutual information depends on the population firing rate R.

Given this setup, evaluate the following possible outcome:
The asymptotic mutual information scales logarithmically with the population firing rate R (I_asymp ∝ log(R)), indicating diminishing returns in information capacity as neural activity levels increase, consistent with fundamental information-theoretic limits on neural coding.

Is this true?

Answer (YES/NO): NO